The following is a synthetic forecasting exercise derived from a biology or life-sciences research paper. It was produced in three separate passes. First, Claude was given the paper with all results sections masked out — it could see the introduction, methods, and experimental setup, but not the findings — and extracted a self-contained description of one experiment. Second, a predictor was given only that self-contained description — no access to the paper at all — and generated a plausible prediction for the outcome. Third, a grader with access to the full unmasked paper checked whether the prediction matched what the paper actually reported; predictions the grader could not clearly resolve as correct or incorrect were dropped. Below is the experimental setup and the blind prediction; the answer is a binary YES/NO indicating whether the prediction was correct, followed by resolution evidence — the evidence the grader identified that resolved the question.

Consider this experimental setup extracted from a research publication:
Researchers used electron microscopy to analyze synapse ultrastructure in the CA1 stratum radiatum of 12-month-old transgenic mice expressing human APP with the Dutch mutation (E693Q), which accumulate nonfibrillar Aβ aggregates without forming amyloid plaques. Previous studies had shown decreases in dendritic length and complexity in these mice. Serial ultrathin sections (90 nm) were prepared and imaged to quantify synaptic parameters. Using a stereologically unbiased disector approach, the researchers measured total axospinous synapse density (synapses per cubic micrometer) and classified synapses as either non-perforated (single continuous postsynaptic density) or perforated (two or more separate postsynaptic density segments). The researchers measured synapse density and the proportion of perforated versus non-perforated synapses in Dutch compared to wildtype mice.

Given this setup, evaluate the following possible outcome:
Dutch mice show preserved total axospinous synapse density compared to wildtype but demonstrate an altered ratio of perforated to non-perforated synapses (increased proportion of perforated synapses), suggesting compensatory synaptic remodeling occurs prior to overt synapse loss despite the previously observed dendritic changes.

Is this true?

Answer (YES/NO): NO